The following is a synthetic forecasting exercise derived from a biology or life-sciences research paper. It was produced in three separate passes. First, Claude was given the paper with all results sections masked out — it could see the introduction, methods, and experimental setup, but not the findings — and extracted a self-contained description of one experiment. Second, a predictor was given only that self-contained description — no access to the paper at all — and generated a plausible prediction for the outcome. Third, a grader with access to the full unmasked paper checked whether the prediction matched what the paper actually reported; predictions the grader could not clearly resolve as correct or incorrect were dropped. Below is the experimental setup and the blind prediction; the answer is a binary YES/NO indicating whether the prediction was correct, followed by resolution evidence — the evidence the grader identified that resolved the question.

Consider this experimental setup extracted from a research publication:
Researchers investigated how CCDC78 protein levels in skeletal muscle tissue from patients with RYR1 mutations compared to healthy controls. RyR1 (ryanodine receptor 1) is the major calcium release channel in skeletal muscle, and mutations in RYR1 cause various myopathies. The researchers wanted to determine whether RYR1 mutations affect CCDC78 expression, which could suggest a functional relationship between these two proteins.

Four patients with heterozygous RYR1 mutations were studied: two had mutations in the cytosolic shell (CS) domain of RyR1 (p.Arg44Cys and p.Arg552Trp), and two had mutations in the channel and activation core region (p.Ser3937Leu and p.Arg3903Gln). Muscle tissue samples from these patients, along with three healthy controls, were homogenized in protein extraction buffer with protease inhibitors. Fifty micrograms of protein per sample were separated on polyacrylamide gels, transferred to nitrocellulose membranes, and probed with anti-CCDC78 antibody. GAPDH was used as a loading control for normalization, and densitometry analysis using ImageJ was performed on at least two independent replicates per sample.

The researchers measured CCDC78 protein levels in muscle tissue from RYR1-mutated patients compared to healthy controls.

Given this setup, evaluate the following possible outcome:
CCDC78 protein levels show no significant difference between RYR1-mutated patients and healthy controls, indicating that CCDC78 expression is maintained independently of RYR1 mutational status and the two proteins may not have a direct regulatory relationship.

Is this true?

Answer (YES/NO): NO